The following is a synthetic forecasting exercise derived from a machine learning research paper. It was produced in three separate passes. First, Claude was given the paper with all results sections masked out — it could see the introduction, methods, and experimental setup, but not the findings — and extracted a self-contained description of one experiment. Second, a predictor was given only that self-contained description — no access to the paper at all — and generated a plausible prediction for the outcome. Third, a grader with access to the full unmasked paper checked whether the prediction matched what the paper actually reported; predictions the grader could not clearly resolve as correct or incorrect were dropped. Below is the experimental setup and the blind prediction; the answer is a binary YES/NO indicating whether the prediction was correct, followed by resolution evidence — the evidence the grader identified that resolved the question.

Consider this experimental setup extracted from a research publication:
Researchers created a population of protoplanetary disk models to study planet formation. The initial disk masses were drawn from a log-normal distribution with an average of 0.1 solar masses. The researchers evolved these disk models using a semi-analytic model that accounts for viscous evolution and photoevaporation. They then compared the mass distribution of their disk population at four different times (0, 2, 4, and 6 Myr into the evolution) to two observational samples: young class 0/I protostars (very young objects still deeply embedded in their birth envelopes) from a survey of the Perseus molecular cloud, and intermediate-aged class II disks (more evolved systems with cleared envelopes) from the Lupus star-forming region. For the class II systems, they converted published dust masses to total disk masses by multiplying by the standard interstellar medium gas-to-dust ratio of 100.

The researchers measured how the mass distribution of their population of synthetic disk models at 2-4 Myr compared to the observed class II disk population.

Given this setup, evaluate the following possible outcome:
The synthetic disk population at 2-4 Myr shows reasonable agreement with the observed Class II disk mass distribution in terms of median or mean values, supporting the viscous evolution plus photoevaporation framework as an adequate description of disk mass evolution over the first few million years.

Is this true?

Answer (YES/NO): NO